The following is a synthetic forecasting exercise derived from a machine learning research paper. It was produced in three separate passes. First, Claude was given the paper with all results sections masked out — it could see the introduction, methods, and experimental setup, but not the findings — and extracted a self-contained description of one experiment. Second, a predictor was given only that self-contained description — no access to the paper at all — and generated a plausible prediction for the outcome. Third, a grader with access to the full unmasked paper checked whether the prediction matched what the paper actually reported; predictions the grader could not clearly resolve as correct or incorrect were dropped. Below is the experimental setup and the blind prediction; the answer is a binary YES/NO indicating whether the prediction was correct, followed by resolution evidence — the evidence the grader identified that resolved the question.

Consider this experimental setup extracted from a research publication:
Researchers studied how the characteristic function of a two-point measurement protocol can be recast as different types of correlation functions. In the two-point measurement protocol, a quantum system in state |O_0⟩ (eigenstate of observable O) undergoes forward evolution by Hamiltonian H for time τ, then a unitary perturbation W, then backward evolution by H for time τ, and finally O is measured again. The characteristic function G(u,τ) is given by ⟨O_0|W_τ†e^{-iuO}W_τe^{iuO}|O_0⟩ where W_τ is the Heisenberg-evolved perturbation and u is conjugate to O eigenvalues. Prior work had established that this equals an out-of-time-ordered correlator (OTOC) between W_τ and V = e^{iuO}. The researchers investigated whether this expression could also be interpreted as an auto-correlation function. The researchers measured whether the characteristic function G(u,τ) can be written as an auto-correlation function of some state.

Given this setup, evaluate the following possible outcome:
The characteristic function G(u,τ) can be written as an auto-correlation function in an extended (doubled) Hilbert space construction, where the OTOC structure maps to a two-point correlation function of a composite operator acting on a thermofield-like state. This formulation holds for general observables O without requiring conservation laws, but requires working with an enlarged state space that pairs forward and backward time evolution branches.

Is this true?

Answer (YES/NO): NO